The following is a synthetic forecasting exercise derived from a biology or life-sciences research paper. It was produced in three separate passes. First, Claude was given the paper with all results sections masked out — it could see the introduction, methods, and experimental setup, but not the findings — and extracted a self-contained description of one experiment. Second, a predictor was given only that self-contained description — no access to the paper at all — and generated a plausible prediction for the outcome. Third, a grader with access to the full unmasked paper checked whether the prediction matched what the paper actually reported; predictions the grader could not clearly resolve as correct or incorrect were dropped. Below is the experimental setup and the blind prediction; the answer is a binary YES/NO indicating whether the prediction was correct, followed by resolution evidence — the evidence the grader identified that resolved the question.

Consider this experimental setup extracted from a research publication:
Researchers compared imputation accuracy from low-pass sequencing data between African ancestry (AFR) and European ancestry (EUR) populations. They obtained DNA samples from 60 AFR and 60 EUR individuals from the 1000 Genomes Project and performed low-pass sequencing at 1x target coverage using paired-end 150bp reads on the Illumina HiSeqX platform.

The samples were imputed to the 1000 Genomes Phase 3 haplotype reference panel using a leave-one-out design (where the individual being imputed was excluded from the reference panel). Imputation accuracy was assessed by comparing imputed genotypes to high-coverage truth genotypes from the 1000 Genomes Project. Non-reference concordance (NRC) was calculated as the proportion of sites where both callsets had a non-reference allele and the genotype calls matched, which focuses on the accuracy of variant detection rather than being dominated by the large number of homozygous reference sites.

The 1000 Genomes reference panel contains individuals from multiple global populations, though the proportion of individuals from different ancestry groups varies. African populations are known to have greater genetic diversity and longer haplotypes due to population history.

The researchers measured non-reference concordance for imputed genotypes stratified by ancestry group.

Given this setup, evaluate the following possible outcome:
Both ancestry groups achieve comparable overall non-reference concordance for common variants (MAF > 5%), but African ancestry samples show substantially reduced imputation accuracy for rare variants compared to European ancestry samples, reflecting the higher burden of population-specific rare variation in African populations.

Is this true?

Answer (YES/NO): NO